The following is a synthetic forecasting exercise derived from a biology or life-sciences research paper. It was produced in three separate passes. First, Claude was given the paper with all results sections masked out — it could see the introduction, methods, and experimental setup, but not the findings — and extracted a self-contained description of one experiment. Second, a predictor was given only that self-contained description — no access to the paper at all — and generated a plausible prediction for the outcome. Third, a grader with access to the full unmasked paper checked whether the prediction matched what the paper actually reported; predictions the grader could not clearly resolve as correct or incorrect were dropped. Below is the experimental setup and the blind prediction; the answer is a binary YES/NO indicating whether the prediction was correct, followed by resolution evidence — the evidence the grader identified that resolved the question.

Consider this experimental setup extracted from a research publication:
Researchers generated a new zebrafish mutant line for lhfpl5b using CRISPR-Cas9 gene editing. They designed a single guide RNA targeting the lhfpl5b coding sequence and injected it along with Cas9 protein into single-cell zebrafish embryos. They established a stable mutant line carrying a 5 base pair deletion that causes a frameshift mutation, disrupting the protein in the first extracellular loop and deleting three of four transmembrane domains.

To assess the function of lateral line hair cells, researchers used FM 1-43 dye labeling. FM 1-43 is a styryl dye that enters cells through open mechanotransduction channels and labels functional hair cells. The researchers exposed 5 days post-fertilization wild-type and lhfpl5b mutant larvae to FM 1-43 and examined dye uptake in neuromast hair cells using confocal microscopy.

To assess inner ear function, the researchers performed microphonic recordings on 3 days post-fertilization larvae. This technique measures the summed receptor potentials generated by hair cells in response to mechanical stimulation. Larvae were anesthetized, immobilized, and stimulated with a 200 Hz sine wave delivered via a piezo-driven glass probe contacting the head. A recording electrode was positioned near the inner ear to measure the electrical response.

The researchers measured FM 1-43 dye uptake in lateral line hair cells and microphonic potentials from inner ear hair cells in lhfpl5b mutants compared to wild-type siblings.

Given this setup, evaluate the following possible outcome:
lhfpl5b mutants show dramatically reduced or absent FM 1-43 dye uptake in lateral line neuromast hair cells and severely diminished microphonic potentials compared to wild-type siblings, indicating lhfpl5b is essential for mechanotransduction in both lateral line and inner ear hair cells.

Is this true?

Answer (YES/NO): NO